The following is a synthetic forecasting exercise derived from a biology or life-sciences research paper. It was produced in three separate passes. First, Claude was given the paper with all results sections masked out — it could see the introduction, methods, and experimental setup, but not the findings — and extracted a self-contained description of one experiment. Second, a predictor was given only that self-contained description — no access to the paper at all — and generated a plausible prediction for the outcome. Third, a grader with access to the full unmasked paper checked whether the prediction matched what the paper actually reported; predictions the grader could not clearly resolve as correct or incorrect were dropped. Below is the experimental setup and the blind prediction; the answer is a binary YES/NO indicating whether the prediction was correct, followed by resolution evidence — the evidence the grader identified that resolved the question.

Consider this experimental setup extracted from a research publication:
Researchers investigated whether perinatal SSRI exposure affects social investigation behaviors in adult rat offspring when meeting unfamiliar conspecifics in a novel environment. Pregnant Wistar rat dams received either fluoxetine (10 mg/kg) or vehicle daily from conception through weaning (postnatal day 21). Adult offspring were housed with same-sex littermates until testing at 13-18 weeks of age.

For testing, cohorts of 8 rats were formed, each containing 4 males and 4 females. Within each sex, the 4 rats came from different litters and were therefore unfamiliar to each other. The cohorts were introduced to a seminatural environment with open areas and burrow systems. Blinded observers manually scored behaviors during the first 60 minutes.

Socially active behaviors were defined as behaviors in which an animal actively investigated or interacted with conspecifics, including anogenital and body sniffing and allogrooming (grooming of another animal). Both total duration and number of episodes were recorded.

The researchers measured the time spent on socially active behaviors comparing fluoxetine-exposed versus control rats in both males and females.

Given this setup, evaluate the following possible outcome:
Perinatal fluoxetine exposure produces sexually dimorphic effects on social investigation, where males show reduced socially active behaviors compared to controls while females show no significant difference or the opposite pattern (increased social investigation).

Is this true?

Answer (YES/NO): NO